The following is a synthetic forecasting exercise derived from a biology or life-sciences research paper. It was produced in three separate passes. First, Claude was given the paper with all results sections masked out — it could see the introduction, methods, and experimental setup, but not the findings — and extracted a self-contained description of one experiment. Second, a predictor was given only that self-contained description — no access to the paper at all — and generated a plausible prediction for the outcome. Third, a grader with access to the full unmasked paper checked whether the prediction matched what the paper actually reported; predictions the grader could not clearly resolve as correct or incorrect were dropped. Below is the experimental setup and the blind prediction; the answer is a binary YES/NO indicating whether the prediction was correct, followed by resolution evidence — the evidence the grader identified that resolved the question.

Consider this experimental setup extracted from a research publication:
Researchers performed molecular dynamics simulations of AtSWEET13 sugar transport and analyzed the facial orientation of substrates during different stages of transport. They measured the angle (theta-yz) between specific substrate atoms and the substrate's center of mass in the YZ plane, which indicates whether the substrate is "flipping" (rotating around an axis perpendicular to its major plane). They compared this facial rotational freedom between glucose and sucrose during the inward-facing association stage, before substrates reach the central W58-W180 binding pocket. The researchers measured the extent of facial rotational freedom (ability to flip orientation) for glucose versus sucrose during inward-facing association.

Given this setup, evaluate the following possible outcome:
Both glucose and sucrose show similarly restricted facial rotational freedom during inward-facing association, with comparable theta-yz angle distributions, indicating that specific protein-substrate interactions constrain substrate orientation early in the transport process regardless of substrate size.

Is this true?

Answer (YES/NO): NO